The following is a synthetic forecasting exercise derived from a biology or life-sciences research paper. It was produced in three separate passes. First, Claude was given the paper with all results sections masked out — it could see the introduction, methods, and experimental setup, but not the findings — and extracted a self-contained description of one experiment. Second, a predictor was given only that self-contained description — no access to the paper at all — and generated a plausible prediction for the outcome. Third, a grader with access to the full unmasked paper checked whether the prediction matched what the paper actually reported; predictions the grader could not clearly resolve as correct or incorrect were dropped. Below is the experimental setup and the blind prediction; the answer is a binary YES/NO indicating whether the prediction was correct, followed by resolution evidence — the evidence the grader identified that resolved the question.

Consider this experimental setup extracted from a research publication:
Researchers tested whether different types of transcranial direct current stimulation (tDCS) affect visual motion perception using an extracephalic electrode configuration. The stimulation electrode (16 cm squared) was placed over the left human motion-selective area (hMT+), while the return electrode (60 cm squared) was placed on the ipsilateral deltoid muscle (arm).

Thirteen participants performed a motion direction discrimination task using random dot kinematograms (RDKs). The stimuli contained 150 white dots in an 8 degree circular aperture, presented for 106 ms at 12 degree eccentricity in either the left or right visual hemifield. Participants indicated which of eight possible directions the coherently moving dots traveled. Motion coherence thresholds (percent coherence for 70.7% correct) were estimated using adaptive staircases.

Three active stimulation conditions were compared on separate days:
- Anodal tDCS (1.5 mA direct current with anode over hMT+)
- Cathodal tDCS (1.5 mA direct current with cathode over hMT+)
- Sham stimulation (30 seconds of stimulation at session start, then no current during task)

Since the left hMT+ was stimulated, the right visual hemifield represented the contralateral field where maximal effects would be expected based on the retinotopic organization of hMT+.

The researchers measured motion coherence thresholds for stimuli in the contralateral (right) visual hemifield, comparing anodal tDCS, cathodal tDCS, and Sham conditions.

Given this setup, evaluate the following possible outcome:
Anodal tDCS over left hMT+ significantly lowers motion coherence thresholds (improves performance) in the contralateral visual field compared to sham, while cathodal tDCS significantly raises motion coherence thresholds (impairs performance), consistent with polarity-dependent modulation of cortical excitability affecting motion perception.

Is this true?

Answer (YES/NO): NO